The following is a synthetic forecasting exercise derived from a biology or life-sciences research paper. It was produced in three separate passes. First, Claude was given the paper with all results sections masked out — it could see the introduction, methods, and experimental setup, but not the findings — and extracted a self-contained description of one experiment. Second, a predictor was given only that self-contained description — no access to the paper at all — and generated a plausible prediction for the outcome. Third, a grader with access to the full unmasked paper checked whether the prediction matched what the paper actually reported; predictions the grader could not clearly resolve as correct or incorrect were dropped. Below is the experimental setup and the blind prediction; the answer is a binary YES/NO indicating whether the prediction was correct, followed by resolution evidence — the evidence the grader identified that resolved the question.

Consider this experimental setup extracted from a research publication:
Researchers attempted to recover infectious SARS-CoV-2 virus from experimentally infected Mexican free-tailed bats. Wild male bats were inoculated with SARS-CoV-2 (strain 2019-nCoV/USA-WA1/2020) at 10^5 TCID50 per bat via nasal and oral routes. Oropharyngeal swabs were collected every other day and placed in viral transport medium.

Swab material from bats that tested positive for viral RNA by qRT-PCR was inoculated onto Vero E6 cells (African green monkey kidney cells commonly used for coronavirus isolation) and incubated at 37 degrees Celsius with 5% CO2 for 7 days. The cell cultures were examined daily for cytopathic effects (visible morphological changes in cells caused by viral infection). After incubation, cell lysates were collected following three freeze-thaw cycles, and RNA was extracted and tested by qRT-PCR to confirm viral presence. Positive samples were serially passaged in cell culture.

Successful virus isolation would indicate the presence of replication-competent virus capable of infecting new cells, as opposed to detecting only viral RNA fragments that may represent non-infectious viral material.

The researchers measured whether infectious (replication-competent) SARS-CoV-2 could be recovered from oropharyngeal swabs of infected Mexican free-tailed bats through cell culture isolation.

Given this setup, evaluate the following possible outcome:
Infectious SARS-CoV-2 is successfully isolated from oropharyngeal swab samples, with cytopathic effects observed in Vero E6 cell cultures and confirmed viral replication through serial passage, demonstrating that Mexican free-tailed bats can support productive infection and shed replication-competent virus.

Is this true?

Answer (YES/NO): YES